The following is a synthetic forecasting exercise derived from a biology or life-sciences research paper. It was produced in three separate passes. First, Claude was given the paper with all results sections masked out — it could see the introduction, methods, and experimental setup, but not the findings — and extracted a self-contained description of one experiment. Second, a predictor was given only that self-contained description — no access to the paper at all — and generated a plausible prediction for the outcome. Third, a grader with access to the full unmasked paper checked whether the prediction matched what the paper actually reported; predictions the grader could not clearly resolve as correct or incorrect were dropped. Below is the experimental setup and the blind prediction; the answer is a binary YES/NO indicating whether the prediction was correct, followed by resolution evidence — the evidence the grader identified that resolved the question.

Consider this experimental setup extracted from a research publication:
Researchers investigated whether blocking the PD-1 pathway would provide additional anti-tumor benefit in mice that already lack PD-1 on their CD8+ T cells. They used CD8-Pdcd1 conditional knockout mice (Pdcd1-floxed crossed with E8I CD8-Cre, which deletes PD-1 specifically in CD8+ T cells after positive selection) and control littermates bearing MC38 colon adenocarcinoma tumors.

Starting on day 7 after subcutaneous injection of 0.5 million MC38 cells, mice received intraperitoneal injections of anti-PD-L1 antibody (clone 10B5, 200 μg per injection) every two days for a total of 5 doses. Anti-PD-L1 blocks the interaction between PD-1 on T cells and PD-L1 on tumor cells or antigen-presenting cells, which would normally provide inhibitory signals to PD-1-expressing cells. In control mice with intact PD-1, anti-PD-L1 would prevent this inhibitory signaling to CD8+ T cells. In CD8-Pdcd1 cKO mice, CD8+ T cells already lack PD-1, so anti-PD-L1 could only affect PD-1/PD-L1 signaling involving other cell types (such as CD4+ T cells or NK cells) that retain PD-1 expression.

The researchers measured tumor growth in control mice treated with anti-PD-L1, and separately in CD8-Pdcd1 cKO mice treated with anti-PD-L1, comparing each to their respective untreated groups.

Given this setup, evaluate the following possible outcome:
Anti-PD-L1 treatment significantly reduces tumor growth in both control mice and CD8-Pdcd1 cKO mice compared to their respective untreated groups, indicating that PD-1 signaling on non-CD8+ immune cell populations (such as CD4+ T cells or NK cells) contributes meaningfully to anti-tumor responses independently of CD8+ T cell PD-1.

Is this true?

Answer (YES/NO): NO